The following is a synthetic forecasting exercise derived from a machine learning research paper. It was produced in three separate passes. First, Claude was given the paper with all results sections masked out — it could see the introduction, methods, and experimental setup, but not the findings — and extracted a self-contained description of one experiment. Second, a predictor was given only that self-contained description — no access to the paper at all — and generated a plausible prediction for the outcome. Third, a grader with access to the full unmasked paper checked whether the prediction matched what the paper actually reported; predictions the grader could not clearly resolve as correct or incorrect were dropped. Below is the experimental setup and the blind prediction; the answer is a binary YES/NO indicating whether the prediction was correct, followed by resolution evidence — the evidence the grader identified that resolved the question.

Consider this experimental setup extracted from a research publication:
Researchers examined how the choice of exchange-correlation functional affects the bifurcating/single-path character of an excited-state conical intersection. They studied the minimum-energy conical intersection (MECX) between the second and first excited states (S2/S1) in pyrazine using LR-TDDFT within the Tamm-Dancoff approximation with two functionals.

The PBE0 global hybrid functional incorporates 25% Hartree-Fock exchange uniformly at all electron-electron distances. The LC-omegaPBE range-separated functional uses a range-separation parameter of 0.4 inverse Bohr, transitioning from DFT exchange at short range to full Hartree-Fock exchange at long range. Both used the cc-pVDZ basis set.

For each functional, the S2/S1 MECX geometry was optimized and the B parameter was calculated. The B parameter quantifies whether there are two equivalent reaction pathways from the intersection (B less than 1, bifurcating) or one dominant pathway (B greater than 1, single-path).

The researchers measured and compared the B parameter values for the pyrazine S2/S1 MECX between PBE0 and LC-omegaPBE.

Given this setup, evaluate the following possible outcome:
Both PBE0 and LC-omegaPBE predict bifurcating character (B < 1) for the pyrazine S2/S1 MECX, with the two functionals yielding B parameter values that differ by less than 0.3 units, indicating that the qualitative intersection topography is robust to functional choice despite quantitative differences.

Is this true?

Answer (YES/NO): NO